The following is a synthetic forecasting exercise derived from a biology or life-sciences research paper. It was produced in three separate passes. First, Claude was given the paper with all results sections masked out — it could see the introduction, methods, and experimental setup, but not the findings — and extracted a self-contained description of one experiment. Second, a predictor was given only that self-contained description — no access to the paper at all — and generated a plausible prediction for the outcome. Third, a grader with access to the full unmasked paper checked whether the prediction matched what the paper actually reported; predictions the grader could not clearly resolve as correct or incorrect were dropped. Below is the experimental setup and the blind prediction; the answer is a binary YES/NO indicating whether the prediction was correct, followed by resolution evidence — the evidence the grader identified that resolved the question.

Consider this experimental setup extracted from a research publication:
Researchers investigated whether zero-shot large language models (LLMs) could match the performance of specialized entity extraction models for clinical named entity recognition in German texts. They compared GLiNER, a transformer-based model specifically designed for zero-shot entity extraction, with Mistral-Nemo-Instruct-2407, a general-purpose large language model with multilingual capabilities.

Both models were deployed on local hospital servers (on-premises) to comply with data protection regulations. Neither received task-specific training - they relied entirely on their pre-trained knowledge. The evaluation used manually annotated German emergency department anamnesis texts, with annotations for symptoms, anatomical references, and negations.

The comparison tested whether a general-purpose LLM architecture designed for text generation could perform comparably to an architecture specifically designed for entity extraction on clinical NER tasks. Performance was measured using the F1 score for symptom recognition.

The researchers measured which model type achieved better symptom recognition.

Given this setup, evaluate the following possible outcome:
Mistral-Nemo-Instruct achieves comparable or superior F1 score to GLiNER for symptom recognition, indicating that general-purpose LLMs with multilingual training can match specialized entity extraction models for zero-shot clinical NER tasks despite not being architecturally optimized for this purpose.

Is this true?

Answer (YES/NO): NO